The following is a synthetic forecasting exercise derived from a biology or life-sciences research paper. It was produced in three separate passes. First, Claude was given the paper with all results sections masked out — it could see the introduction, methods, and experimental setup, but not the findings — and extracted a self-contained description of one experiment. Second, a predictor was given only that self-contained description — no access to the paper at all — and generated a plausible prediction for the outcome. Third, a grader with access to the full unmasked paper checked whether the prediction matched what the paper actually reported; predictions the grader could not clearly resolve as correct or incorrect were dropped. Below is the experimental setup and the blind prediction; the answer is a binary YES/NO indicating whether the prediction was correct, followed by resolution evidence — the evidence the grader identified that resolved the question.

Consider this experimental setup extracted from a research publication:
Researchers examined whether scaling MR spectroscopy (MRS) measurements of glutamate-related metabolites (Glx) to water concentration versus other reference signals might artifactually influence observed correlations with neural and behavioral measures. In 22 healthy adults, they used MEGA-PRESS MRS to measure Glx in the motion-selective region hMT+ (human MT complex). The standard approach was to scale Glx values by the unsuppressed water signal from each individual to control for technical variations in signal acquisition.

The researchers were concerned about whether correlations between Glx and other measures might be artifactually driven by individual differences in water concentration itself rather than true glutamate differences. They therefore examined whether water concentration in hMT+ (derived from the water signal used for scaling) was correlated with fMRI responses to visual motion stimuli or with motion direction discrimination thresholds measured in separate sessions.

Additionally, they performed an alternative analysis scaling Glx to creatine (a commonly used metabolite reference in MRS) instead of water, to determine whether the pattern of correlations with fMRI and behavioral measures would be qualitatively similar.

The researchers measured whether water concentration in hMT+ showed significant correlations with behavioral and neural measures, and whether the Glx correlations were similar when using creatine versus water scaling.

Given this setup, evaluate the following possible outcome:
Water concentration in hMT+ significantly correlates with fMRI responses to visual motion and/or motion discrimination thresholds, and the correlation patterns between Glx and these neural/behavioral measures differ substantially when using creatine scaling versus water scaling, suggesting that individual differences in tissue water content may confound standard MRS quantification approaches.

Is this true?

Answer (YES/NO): NO